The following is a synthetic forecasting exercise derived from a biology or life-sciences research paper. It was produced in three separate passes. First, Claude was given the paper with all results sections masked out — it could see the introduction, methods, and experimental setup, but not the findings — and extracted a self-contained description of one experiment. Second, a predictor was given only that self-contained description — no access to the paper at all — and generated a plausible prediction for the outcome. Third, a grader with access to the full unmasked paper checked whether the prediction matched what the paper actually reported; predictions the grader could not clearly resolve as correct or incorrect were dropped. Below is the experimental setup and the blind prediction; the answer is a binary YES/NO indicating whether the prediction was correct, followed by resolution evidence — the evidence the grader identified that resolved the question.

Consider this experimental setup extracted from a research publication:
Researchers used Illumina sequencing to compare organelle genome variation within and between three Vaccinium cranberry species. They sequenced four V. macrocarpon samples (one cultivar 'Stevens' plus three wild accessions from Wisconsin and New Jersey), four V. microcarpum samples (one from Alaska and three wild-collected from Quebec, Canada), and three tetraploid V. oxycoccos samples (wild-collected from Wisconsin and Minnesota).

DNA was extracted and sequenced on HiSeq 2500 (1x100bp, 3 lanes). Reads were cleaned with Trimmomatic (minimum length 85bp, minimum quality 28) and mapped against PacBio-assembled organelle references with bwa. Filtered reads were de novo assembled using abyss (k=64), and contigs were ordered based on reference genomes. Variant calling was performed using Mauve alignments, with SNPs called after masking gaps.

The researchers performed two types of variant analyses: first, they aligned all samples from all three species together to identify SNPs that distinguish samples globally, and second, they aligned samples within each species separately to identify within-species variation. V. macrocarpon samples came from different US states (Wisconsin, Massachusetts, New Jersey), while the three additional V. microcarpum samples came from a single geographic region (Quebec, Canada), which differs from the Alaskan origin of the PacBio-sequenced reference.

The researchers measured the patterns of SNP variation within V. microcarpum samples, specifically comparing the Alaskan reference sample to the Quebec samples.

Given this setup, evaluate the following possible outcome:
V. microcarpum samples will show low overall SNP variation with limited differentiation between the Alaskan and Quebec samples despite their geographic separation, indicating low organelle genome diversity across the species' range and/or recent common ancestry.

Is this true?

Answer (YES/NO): NO